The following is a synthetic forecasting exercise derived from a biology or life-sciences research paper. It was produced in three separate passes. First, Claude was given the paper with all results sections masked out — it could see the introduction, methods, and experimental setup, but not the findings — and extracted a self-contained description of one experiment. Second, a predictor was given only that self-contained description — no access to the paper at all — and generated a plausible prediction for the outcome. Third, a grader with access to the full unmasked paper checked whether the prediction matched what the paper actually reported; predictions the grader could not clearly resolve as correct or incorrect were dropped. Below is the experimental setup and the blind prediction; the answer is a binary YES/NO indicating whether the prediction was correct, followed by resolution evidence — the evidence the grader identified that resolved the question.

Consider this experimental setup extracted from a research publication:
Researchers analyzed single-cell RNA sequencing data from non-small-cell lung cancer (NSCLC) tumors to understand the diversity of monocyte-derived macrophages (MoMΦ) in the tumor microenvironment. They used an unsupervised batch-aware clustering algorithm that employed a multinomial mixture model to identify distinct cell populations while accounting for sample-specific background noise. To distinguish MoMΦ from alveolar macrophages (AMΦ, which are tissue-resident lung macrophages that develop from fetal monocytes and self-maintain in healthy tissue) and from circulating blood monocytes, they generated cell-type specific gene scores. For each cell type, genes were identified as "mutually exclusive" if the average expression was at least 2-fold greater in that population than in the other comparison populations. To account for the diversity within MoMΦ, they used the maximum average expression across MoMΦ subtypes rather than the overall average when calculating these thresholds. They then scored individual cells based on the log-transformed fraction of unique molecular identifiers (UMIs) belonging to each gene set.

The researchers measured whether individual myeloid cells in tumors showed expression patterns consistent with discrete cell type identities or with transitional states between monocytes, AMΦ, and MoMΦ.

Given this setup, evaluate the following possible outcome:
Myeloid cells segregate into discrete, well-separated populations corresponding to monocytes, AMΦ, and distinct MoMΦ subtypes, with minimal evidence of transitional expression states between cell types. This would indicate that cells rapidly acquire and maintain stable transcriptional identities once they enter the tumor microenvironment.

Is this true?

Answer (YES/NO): NO